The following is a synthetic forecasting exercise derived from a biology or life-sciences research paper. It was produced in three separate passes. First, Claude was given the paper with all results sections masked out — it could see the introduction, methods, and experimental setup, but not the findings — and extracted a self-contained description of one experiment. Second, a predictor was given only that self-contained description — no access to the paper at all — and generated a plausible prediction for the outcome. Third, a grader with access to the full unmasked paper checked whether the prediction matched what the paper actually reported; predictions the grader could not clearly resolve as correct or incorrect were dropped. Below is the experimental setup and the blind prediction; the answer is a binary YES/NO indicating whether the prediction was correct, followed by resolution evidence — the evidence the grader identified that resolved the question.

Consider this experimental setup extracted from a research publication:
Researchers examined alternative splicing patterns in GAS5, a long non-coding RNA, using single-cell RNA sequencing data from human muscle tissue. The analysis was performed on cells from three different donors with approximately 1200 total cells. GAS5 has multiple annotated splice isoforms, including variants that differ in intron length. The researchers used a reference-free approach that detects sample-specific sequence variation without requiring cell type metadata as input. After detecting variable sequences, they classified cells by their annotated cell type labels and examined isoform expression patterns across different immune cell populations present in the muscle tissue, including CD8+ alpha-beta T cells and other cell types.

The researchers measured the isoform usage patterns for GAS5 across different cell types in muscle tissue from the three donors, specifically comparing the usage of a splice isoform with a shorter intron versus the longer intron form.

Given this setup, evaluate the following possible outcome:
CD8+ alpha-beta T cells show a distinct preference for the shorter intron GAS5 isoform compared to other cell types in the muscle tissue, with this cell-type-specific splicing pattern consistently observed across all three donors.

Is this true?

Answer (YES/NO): YES